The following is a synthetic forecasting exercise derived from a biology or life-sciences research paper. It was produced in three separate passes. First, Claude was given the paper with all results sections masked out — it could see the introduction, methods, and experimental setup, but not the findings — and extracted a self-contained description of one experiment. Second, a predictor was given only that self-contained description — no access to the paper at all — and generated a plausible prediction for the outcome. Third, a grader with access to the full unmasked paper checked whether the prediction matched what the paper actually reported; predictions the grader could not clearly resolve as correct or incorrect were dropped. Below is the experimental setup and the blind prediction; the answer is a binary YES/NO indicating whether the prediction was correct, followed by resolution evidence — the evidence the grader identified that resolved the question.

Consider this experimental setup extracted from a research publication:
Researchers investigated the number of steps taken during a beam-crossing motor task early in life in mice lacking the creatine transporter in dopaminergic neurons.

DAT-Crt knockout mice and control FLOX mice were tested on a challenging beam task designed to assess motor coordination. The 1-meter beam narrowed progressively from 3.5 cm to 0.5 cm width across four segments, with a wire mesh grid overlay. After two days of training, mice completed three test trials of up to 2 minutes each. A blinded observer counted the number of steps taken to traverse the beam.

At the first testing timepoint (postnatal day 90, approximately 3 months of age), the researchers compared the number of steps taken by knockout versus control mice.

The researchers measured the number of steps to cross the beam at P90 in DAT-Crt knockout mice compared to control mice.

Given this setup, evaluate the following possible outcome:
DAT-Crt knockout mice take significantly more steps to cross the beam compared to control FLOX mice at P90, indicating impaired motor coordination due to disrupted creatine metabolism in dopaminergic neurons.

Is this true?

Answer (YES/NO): NO